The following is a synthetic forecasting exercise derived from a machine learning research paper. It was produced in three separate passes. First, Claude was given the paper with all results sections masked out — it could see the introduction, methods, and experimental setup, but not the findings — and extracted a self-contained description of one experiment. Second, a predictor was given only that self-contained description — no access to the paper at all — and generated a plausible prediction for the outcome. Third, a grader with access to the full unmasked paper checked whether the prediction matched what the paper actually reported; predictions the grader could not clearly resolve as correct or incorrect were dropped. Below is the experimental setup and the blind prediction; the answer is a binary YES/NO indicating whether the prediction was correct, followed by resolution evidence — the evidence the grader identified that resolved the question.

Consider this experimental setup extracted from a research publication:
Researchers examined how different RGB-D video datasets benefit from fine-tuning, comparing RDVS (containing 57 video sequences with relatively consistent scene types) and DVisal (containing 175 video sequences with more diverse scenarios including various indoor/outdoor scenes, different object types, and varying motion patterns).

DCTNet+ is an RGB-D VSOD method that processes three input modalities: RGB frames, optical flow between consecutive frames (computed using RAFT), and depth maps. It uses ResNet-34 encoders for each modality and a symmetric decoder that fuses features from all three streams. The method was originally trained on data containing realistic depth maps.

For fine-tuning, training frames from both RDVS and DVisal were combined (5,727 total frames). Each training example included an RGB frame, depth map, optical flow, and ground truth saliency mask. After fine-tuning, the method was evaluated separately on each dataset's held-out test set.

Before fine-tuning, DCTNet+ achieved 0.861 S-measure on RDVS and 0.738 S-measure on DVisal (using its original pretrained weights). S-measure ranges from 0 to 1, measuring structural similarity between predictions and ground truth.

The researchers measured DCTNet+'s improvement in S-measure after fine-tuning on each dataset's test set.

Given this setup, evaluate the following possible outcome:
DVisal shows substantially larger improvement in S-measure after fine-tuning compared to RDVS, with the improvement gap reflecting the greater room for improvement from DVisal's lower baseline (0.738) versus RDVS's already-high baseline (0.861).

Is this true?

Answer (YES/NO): YES